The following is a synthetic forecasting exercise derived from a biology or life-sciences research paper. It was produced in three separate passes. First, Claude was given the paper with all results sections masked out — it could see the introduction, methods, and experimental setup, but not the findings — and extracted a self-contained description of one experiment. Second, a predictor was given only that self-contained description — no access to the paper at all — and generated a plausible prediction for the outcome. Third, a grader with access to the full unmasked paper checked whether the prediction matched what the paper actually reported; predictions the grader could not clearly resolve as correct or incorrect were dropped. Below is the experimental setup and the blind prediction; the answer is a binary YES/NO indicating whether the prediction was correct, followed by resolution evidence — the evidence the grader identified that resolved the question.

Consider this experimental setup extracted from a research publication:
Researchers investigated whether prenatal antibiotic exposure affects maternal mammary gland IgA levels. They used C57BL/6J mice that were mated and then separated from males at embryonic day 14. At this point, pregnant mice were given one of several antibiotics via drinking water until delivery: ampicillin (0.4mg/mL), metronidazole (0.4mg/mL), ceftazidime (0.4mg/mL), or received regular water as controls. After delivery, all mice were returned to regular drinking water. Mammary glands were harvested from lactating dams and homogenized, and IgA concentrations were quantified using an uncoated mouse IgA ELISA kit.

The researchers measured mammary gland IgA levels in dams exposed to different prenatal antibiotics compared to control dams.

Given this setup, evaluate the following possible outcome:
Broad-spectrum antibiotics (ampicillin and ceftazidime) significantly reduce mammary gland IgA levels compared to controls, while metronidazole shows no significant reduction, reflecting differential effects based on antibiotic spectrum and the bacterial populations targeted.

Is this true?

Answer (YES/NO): NO